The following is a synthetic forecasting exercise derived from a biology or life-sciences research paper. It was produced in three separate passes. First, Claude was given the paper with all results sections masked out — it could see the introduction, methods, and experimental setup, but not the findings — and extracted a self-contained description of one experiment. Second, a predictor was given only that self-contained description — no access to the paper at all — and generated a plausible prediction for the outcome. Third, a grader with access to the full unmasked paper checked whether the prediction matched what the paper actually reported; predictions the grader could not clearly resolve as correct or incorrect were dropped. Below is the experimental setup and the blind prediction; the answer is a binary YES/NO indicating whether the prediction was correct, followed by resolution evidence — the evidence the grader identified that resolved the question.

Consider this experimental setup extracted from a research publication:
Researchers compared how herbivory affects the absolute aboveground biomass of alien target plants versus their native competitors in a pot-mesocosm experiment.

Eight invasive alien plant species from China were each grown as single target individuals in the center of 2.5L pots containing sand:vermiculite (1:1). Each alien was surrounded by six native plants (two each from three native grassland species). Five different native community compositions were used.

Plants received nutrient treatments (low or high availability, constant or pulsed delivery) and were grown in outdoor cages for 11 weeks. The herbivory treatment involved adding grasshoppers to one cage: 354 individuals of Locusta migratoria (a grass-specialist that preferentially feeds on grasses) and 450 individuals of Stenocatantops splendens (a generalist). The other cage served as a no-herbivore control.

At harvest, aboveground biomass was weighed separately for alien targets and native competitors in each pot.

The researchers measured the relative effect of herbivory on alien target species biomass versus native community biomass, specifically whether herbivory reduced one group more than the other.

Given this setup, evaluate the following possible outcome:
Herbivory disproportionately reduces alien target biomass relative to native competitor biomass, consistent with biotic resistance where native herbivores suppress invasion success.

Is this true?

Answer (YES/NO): NO